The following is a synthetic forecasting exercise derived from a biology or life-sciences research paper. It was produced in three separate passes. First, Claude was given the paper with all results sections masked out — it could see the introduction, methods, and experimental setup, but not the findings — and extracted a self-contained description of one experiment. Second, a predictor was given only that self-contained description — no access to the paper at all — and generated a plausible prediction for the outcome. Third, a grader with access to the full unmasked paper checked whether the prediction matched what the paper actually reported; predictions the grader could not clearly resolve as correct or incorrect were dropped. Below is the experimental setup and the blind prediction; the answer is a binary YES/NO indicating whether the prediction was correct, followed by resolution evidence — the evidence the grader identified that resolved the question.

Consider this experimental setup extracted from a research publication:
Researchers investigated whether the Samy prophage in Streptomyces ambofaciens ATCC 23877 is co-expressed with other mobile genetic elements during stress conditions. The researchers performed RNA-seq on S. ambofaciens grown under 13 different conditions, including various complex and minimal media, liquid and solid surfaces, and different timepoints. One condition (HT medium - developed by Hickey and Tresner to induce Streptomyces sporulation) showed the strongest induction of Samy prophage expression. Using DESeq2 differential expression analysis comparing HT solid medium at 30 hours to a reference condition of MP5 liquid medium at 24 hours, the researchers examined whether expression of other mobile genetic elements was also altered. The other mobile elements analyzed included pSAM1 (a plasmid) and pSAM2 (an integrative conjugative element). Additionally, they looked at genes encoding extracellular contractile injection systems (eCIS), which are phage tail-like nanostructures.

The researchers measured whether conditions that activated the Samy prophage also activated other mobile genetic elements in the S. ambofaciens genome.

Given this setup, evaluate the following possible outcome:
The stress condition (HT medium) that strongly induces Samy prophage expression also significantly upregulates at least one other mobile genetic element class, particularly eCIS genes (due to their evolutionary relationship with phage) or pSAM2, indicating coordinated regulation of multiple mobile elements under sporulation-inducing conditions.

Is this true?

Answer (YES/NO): YES